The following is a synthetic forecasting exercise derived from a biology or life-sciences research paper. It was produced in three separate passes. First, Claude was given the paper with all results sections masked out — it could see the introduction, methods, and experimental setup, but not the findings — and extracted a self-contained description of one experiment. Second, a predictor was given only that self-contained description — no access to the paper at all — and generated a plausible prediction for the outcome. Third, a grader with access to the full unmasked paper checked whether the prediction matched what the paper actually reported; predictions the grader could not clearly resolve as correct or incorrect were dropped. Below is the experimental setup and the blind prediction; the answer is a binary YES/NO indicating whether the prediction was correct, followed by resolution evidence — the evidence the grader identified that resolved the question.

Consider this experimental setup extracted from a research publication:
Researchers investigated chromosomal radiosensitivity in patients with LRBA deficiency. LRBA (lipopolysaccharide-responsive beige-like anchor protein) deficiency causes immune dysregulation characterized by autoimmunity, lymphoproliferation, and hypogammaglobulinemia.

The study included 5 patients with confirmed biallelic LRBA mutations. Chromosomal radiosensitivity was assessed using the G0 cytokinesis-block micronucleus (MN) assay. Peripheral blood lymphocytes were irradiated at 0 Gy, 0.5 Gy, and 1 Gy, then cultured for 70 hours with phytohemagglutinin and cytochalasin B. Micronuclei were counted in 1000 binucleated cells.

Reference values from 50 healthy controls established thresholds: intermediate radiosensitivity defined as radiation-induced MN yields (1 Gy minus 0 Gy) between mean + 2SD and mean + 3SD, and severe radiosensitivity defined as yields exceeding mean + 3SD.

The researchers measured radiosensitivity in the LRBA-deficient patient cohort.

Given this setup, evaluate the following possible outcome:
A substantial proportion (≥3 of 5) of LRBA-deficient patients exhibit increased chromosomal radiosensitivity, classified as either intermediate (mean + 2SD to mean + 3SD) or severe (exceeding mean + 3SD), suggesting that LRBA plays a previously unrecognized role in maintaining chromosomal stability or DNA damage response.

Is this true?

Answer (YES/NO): NO